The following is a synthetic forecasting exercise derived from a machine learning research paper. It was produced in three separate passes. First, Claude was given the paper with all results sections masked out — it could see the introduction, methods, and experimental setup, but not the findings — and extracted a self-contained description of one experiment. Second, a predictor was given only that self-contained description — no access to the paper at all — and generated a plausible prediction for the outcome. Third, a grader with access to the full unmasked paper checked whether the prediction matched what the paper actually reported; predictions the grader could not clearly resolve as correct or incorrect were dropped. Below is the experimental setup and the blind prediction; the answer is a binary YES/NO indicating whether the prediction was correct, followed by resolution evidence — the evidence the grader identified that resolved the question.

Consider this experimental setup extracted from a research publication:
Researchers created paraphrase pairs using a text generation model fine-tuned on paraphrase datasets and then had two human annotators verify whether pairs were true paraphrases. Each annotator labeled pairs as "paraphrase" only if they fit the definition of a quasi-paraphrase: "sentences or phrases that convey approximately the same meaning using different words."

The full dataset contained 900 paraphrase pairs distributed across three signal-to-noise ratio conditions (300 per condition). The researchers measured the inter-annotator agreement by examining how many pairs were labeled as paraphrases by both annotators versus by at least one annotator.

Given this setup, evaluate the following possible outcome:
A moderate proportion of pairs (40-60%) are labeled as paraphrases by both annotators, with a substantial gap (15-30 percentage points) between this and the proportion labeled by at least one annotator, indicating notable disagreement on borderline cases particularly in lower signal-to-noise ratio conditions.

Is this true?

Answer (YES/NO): NO